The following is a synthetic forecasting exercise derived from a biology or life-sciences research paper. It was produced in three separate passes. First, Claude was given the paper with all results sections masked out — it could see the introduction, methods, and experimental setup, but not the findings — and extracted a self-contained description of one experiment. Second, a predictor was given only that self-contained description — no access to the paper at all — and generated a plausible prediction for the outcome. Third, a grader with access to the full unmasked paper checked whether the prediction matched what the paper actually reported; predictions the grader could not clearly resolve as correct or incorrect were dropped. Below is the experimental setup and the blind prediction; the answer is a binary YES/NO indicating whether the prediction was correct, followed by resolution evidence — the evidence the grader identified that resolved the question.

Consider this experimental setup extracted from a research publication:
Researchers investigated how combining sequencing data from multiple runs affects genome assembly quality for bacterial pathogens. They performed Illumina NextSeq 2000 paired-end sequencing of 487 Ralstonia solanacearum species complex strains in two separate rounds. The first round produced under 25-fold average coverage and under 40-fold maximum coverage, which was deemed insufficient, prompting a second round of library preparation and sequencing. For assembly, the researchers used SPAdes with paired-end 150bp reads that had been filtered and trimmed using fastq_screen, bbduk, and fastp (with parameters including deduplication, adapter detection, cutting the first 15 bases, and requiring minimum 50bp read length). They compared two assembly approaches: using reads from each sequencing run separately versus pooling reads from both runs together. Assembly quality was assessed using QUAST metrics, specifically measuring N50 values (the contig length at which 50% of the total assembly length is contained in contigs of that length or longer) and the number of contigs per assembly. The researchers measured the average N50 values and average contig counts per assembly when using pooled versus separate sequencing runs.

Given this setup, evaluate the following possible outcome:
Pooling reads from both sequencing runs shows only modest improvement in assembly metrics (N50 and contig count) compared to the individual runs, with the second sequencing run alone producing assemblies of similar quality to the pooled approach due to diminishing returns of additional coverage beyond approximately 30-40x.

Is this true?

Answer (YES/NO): NO